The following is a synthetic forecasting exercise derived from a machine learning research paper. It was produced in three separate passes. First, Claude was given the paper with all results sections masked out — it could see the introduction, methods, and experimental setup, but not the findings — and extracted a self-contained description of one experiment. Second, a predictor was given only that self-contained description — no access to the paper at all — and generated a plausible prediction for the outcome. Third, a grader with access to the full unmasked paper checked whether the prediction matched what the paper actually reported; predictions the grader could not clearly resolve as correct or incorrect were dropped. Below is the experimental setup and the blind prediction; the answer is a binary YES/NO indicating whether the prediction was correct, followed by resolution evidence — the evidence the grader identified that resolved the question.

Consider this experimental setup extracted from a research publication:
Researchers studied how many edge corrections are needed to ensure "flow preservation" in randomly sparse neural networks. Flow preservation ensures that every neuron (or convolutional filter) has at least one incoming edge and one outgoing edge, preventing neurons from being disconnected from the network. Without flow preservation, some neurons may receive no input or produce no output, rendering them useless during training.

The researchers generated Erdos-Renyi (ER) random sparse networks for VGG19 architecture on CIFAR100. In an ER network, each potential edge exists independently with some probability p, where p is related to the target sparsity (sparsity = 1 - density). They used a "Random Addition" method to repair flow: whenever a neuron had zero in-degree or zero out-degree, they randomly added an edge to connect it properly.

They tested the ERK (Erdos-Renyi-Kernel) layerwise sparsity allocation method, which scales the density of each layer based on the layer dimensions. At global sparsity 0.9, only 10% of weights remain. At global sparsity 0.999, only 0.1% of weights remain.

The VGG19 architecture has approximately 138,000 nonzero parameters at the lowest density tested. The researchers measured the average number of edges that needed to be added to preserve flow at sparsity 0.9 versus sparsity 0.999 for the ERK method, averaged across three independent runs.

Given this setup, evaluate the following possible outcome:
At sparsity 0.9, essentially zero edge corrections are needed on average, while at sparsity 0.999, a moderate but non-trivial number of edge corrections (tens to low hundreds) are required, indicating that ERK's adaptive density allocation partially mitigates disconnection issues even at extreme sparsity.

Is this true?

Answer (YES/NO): YES